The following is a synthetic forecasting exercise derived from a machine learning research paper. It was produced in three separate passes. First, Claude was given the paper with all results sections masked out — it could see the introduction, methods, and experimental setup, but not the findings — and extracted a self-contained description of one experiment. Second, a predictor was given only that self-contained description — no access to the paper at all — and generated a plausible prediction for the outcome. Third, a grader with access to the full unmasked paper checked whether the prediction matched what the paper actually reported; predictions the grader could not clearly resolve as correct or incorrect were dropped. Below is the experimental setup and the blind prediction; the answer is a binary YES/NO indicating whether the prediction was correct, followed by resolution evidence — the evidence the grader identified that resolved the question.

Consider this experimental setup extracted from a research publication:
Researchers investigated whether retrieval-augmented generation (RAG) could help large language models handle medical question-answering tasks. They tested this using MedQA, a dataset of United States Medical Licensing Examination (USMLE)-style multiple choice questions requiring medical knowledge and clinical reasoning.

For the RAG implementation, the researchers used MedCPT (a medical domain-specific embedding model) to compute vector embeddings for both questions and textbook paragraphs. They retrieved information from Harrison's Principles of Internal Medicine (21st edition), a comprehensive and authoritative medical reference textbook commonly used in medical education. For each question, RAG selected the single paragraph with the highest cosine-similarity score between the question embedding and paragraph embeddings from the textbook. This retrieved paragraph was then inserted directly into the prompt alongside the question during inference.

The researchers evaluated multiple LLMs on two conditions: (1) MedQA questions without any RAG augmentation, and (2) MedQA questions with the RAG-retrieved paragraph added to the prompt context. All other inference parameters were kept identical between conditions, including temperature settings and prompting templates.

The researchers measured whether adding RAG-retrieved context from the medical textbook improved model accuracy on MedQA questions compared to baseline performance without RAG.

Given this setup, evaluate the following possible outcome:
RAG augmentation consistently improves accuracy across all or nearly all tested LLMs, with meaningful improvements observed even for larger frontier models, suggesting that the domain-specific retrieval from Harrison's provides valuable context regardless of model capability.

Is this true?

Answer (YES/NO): NO